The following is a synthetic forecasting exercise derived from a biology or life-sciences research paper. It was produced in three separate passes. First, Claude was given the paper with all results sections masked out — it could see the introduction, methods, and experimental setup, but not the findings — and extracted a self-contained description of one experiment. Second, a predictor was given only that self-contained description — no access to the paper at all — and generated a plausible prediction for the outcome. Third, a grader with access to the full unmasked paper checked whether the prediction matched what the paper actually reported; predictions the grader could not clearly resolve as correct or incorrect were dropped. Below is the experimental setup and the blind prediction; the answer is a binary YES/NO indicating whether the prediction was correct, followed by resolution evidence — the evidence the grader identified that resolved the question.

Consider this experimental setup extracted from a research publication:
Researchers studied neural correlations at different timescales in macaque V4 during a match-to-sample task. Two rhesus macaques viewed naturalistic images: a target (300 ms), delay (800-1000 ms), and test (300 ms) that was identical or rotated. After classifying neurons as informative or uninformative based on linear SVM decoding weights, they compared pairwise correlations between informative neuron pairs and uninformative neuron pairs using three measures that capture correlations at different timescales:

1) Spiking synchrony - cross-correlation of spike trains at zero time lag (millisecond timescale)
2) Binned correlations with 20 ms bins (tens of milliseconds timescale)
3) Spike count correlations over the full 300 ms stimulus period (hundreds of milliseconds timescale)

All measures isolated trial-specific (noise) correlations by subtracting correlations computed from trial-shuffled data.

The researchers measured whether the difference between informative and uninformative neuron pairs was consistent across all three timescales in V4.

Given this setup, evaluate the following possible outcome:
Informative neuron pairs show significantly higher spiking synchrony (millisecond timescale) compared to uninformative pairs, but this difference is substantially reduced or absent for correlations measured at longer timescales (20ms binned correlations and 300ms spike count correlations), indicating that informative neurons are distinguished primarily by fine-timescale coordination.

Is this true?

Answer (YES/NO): NO